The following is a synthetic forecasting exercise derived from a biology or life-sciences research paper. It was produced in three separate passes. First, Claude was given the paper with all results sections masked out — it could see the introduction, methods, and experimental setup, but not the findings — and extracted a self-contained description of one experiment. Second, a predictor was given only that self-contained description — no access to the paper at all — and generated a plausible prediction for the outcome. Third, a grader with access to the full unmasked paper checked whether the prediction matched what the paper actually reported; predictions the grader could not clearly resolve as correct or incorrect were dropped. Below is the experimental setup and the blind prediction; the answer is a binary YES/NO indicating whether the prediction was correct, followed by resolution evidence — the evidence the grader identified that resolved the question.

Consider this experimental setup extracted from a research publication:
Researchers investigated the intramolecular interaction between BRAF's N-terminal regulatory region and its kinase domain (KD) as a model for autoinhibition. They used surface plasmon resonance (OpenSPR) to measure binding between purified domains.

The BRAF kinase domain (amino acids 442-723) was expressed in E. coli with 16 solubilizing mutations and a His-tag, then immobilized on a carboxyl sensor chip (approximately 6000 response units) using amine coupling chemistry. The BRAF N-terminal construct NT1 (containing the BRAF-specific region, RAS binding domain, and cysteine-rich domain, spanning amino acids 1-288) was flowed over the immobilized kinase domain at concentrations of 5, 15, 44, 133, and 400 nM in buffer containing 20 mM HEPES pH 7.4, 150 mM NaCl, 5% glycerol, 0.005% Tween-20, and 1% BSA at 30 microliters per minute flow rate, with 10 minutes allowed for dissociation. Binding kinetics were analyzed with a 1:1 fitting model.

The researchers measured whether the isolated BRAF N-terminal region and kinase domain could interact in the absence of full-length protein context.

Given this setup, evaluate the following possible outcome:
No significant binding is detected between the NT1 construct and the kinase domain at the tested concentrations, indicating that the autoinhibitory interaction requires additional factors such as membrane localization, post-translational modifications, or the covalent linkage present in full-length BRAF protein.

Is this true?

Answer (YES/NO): NO